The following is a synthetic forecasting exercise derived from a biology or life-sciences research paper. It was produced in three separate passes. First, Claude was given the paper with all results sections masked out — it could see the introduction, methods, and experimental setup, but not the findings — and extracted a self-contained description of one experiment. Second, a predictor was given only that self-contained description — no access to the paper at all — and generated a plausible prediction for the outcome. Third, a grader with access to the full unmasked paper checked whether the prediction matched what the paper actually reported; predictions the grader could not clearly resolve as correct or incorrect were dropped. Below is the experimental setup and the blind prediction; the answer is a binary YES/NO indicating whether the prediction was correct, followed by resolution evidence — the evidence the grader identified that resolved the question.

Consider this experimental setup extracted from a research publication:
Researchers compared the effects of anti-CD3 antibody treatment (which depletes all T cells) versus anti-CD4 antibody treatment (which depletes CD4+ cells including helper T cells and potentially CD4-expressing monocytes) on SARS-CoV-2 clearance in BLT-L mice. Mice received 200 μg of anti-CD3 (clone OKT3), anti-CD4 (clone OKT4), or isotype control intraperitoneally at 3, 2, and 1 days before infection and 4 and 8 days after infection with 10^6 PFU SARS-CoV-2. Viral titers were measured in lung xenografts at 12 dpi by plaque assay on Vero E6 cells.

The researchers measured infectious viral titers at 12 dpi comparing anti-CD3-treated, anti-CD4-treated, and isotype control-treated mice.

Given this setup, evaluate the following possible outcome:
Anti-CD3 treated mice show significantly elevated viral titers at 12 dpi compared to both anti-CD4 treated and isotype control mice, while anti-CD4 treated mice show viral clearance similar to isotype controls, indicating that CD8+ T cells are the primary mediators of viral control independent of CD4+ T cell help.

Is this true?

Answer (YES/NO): NO